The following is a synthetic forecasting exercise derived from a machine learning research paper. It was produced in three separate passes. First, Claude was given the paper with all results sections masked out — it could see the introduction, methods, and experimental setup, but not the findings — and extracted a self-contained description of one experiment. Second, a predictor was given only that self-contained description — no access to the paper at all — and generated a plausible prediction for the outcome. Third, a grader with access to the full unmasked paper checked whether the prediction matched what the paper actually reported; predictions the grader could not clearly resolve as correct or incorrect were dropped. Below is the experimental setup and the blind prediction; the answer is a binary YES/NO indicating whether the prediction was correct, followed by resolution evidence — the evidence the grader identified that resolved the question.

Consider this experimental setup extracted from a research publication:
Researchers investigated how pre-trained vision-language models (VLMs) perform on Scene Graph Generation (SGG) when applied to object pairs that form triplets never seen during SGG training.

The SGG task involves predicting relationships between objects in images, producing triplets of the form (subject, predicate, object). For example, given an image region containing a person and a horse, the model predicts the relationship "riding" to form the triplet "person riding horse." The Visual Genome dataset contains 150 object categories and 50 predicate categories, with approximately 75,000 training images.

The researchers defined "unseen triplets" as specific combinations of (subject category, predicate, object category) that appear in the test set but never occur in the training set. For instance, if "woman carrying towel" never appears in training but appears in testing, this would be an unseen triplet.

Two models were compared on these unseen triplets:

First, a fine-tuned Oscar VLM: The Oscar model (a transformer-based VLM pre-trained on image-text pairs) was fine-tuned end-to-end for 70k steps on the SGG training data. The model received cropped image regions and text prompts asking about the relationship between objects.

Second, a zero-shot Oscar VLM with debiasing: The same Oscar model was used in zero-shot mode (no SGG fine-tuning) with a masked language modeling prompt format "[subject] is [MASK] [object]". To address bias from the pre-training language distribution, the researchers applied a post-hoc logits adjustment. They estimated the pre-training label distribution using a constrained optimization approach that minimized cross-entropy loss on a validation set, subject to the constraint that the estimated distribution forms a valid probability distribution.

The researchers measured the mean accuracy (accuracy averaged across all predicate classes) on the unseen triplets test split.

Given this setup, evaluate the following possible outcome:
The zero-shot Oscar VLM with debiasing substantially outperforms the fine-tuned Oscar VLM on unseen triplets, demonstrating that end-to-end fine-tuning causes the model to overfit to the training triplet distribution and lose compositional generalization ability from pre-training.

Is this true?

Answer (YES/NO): NO